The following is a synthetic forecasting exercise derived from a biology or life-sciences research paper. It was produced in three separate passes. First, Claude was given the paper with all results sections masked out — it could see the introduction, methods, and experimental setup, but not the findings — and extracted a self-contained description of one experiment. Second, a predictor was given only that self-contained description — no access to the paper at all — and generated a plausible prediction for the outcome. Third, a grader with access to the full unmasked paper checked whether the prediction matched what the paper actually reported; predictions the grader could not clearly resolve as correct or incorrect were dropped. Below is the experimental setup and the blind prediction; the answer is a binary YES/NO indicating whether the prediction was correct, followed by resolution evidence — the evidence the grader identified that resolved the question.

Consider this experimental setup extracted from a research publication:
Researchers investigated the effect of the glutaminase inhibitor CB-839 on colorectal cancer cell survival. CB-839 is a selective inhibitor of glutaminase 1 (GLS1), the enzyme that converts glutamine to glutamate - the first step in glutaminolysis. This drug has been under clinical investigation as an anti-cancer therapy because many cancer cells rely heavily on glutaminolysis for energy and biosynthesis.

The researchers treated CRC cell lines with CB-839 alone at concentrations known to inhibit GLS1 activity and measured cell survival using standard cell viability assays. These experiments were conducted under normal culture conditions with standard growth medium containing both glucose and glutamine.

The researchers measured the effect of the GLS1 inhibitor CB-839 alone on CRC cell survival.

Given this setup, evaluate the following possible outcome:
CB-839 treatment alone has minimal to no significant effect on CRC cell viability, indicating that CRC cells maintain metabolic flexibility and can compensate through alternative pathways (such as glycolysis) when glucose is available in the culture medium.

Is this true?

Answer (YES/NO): YES